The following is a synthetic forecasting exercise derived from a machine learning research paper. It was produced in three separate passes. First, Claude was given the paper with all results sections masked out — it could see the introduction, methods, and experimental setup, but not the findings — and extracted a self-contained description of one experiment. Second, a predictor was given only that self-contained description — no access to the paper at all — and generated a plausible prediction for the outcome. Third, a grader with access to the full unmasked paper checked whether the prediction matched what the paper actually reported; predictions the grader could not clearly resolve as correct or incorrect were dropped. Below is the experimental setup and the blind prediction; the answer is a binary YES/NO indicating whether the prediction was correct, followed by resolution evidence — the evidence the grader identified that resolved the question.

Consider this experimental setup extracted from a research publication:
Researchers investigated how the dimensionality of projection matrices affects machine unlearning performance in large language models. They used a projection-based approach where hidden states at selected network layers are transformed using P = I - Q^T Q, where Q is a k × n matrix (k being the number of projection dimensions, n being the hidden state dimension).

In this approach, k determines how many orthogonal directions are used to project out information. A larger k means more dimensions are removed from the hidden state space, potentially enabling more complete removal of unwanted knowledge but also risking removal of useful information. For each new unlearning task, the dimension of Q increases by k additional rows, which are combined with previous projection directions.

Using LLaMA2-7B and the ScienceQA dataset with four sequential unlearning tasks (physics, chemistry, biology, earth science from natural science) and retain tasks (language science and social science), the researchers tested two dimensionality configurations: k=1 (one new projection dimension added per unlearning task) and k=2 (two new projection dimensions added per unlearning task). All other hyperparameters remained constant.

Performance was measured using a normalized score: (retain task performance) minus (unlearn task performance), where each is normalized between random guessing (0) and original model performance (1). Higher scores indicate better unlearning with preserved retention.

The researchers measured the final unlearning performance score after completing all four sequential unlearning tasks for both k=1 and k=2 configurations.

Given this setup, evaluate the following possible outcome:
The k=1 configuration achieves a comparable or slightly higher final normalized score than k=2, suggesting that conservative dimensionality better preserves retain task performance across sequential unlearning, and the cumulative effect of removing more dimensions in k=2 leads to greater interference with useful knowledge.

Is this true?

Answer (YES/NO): NO